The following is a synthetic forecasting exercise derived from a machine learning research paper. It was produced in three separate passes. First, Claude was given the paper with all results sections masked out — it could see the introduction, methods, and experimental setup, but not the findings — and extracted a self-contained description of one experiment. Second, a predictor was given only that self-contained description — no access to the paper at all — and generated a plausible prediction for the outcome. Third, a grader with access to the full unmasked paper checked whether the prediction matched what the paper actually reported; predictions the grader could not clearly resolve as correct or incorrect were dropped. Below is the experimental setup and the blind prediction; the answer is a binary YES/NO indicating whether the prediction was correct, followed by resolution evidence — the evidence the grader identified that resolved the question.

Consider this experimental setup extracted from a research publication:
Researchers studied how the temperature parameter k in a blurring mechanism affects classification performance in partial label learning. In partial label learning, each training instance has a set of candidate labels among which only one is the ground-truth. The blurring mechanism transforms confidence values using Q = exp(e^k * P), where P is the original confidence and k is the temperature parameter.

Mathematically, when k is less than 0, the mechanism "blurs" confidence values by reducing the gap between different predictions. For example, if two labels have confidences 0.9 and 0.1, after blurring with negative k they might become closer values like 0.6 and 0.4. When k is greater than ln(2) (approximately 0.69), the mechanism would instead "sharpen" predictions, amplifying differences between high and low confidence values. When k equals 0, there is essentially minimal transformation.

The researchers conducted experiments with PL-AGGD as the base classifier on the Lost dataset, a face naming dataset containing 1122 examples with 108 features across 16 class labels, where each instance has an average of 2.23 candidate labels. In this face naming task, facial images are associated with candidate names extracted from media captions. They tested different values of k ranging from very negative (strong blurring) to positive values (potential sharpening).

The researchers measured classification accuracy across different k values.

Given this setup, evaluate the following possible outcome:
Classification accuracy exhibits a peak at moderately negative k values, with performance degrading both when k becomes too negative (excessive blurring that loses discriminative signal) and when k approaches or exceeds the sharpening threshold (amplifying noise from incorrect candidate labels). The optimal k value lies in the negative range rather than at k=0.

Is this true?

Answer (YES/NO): YES